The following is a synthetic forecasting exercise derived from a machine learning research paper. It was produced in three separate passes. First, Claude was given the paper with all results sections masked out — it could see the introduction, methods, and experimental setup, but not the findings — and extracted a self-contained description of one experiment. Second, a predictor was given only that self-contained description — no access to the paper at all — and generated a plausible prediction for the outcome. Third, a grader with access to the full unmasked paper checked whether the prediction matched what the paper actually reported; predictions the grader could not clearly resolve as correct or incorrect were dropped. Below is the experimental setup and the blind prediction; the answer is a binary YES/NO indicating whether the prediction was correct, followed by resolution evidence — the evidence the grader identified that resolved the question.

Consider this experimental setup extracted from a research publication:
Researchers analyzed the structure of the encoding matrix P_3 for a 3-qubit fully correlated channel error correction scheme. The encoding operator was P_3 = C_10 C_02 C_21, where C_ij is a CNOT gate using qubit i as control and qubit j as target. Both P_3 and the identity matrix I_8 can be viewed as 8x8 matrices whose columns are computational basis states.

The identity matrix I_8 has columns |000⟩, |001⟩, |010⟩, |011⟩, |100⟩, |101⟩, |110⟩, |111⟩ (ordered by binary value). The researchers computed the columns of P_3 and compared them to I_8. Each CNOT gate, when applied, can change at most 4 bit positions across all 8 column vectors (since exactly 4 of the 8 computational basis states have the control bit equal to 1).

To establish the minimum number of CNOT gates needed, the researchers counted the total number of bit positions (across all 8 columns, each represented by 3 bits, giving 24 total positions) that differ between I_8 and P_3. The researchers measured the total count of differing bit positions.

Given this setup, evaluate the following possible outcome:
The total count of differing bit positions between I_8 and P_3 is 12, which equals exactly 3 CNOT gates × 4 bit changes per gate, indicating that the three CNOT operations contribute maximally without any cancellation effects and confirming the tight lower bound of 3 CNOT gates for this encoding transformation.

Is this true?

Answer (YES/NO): YES